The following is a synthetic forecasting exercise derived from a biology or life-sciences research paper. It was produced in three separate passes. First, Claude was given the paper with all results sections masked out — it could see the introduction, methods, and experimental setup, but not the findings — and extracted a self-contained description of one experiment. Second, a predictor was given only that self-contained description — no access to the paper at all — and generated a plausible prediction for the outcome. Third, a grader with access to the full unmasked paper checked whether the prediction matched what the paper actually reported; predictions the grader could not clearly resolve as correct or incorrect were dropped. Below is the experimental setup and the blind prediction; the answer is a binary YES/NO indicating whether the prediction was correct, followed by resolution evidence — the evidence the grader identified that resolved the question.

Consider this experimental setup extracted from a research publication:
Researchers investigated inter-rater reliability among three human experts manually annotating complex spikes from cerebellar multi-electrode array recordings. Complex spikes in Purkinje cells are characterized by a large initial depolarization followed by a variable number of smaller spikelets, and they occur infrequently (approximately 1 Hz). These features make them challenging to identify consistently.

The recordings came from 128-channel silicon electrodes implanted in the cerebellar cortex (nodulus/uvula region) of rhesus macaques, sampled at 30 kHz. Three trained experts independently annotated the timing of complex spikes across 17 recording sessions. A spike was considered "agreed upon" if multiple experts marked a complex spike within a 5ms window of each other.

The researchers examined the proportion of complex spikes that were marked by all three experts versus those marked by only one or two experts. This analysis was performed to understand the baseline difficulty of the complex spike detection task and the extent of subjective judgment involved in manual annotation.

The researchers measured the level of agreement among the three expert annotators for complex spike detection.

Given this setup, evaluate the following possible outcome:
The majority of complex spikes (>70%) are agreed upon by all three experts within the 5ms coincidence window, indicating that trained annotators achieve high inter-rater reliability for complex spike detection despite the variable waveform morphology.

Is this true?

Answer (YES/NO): NO